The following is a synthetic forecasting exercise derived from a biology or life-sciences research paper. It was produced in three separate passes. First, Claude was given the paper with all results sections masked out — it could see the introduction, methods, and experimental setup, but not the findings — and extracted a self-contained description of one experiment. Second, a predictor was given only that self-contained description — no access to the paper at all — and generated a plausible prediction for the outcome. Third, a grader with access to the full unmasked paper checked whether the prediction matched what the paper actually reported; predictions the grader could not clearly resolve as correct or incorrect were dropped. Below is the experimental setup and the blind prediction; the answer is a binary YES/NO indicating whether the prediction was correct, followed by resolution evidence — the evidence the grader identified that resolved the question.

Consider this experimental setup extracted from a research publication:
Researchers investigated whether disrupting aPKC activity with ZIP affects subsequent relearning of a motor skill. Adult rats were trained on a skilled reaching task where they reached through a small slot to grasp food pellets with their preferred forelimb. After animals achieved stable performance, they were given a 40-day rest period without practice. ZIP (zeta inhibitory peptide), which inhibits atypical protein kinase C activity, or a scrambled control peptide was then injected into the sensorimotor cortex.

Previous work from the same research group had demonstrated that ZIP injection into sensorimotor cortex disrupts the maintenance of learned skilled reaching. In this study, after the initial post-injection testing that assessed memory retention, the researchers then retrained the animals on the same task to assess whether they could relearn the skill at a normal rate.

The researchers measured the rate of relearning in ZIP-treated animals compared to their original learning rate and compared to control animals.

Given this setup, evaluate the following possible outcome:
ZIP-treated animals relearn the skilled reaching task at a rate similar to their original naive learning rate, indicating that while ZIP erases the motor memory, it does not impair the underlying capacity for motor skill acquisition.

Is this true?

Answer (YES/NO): NO